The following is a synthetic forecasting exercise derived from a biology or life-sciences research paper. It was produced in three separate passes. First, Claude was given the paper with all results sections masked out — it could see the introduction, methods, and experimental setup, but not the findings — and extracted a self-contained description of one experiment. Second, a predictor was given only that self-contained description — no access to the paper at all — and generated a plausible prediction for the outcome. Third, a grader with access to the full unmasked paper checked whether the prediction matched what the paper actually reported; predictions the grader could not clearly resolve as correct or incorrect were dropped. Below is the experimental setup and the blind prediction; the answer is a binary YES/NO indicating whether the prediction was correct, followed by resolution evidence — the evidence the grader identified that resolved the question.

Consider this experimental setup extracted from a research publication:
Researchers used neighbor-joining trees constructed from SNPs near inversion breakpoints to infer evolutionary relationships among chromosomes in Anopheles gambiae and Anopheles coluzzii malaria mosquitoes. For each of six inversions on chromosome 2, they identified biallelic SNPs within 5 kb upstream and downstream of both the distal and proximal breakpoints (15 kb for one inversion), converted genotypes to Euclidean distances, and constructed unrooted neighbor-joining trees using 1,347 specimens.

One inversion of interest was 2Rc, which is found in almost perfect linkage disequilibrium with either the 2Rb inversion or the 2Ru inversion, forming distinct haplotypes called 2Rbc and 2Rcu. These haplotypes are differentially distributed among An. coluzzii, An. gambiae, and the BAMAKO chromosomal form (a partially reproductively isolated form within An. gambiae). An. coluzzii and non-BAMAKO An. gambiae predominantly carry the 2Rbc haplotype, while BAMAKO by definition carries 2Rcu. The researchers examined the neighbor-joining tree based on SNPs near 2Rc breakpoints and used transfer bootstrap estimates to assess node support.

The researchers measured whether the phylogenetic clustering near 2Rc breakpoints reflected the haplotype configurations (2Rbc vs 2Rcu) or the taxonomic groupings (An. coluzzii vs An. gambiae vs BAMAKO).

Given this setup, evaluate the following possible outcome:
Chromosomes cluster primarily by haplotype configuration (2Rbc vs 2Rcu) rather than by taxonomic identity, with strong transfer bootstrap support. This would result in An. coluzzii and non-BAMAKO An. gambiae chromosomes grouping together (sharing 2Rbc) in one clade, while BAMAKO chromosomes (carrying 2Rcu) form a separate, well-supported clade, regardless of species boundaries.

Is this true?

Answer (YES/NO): NO